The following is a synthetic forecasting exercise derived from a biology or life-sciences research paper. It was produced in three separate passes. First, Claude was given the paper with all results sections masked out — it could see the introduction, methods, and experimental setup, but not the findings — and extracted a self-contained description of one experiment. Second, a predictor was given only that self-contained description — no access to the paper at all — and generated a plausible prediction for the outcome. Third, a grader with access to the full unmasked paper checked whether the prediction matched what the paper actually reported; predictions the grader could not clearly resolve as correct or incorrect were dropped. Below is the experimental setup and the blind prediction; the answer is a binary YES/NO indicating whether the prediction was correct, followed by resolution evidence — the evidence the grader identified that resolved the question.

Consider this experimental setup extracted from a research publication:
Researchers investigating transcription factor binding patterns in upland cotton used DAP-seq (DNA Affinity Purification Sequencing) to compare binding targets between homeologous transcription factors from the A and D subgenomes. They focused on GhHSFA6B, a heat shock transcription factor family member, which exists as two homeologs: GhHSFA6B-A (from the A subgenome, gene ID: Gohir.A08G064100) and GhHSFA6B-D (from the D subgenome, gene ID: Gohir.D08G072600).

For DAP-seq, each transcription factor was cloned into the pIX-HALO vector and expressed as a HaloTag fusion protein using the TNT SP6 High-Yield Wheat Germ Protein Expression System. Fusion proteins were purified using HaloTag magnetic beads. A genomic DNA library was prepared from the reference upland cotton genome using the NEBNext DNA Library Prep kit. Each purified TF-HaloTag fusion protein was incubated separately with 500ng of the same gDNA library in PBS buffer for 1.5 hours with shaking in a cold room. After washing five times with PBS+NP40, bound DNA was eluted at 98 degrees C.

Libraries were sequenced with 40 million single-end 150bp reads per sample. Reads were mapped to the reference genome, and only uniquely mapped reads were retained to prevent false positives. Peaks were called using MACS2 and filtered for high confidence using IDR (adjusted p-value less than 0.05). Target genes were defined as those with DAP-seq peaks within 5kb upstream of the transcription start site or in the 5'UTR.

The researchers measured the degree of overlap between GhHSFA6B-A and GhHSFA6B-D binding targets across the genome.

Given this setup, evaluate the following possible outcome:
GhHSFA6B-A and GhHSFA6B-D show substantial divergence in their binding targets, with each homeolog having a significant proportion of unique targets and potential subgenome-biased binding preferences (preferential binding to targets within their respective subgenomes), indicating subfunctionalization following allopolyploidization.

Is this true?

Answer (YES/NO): NO